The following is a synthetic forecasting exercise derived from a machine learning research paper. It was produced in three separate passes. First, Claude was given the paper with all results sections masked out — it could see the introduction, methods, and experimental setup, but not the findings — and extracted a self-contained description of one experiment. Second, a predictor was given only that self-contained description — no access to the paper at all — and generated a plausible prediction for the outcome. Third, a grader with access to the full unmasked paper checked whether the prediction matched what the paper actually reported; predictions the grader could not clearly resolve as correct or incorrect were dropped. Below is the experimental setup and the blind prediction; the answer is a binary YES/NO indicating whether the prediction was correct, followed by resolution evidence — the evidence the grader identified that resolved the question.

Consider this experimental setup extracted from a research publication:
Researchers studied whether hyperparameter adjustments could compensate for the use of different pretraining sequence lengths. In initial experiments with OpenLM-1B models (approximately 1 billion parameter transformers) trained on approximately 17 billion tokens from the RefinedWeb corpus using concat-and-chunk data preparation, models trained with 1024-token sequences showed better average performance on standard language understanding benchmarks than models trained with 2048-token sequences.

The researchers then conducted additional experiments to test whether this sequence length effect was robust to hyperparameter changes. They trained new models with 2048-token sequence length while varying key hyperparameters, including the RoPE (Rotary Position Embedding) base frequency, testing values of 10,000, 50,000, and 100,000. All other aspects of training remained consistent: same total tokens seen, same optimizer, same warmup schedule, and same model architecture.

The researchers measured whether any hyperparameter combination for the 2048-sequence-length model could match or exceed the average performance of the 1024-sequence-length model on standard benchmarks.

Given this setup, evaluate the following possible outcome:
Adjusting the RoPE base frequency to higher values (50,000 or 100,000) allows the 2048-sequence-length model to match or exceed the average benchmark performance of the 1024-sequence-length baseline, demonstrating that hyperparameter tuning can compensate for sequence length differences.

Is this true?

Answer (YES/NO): NO